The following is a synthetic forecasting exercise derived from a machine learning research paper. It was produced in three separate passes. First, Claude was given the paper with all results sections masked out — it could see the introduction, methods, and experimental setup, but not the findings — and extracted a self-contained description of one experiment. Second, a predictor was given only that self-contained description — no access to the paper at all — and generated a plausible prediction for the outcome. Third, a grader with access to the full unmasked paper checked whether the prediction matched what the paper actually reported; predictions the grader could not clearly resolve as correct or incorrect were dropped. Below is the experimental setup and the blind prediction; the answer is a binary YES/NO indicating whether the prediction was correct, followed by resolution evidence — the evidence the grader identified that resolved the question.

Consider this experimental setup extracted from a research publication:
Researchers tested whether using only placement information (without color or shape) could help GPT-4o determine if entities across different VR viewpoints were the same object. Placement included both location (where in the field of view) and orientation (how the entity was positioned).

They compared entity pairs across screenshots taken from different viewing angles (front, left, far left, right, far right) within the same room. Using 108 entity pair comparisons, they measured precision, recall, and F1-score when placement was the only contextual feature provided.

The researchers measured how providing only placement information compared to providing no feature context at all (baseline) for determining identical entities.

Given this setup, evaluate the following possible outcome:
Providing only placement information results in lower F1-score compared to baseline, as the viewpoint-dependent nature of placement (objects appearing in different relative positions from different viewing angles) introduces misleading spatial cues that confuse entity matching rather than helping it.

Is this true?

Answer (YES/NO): YES